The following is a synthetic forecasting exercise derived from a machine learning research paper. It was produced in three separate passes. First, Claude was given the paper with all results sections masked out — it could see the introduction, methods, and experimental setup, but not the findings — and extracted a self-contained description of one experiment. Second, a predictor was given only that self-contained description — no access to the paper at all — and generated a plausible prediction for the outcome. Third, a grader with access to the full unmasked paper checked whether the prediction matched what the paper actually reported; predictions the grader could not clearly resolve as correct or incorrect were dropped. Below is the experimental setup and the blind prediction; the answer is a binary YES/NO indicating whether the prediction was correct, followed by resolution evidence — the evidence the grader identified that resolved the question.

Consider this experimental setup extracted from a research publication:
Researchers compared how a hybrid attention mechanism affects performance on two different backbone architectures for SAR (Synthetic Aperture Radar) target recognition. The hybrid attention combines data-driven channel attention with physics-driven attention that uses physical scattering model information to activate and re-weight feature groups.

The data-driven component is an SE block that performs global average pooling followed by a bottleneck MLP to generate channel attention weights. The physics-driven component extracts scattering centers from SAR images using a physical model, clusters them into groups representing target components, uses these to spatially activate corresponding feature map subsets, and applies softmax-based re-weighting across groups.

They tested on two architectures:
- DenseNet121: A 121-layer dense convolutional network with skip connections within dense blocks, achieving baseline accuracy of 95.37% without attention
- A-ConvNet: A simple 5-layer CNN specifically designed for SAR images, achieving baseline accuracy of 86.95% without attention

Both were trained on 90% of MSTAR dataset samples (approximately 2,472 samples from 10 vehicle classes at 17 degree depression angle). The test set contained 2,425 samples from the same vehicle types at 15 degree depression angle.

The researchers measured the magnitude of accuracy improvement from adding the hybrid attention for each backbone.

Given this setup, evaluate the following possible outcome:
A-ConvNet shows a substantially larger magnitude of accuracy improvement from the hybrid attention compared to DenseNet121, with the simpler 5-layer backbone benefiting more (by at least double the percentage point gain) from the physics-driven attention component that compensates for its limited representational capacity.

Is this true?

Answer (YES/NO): YES